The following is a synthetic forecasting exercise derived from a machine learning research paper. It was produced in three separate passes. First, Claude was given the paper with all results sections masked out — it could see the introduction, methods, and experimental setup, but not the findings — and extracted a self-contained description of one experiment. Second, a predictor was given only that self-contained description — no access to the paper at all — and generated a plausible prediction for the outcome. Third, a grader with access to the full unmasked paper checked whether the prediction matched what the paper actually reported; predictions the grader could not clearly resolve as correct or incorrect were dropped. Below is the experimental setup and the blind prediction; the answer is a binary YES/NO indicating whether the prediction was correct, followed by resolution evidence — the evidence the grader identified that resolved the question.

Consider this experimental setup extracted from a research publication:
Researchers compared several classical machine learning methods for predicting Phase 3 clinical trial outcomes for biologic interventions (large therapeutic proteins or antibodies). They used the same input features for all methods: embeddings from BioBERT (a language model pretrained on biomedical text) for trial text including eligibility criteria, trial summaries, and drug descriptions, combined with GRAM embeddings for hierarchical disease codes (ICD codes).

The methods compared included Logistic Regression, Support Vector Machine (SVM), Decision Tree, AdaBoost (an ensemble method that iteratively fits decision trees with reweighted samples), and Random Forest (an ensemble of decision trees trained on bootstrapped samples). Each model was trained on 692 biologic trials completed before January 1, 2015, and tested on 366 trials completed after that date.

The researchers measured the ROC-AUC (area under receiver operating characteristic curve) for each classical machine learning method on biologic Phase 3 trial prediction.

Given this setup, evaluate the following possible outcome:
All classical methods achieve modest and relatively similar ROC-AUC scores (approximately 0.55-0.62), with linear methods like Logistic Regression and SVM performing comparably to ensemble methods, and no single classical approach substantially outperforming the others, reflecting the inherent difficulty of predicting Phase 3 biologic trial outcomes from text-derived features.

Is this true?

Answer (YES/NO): NO